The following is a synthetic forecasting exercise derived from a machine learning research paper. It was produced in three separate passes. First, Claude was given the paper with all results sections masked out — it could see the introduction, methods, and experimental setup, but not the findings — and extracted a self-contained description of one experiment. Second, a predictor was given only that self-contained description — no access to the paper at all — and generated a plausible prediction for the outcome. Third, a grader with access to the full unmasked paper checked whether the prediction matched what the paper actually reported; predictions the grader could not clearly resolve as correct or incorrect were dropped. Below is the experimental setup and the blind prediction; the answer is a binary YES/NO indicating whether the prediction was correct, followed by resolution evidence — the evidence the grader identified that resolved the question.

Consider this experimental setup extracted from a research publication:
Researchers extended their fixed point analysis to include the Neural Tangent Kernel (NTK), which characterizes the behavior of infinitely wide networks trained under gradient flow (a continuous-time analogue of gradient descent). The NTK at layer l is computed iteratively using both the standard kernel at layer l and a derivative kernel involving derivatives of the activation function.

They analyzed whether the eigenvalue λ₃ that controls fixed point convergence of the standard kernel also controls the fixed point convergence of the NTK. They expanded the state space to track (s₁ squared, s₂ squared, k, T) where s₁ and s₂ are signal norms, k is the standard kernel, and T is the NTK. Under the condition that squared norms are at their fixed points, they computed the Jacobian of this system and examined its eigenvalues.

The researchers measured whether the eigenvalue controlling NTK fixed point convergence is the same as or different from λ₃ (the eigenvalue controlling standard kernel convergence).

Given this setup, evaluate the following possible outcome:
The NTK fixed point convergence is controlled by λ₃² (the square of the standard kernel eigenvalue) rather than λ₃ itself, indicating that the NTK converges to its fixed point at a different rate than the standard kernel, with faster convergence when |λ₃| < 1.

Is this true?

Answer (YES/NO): NO